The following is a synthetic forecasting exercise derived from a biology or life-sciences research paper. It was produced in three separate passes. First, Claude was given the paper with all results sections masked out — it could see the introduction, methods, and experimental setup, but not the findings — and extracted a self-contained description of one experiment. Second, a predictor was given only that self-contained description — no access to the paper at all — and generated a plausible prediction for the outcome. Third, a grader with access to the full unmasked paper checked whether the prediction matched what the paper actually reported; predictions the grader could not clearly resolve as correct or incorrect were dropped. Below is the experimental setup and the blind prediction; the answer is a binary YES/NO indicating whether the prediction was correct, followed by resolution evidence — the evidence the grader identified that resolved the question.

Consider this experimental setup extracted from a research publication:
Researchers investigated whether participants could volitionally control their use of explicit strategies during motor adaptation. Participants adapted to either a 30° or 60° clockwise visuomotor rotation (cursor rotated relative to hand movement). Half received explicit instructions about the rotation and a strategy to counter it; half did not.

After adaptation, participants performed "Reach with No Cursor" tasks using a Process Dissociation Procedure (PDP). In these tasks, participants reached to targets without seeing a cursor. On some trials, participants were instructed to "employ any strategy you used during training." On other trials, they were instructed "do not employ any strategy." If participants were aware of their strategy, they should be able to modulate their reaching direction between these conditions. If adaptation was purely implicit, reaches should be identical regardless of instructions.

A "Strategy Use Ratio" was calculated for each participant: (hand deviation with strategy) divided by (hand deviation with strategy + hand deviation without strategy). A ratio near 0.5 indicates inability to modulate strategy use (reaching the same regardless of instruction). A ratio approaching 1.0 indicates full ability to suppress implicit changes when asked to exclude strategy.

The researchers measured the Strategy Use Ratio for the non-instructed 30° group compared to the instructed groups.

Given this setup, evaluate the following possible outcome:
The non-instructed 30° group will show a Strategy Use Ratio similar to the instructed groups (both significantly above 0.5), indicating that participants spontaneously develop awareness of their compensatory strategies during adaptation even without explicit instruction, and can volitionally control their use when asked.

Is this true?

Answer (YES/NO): NO